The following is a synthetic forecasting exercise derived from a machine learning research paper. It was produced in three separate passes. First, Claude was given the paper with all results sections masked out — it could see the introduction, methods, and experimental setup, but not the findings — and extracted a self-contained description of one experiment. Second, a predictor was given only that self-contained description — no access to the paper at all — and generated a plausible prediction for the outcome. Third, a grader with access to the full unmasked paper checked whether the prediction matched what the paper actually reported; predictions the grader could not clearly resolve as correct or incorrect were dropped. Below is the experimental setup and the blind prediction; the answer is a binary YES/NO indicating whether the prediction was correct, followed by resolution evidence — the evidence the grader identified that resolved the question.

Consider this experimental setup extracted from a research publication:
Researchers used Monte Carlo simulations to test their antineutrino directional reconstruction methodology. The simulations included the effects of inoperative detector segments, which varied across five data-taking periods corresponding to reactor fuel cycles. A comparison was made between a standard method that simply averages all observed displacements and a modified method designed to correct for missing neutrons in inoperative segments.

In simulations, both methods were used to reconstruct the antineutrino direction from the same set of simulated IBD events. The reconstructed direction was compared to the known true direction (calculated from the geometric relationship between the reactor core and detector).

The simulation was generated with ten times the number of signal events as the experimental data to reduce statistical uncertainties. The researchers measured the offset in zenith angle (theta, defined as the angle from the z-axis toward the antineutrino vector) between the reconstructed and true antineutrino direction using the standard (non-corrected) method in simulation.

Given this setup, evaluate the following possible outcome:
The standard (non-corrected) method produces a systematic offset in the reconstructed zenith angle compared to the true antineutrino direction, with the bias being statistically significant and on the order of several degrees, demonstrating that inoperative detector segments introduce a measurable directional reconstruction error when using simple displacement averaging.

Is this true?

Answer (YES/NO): NO